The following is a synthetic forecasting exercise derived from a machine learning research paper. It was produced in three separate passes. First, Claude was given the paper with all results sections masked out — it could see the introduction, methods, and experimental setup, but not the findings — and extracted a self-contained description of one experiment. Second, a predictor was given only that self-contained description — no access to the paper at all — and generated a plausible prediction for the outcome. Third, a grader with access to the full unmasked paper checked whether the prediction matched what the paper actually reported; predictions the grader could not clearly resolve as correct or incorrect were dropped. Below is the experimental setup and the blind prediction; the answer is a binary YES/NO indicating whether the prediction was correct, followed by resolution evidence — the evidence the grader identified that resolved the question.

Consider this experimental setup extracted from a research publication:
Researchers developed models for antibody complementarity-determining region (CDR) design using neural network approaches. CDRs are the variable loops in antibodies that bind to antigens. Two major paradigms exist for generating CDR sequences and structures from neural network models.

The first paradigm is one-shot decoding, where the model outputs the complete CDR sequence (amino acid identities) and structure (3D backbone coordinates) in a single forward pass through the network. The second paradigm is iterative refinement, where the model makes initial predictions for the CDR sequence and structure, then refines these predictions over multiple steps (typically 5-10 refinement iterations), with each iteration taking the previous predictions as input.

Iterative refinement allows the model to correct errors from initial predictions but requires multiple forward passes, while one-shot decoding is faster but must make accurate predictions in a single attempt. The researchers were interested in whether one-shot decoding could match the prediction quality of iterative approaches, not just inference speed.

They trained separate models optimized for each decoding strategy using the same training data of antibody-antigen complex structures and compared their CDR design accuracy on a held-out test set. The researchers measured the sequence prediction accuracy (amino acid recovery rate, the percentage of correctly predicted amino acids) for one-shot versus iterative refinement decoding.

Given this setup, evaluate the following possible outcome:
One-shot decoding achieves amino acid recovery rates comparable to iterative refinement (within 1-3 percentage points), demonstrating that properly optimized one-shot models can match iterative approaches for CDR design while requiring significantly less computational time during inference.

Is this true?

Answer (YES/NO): NO